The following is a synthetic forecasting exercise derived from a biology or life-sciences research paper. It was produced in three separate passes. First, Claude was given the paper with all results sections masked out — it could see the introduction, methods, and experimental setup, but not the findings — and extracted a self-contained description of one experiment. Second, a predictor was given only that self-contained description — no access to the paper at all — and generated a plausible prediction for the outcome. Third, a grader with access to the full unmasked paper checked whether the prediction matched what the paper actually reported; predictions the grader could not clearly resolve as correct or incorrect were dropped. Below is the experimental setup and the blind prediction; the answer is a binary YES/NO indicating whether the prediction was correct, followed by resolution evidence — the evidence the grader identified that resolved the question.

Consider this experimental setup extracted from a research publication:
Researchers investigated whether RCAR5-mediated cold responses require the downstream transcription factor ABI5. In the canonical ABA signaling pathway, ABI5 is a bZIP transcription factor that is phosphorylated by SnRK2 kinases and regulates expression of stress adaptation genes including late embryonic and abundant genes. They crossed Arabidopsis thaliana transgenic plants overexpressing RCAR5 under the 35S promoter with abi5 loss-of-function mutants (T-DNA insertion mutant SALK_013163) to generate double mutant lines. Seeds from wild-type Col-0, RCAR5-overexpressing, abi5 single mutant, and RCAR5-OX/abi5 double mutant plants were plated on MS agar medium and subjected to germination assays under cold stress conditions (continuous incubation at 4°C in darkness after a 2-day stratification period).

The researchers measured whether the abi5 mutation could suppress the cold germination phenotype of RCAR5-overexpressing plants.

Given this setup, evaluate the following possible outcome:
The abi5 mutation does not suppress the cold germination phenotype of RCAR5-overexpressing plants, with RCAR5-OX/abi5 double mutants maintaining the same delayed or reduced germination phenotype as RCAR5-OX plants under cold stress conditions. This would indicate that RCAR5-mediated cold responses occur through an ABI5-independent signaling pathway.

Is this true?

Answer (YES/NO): NO